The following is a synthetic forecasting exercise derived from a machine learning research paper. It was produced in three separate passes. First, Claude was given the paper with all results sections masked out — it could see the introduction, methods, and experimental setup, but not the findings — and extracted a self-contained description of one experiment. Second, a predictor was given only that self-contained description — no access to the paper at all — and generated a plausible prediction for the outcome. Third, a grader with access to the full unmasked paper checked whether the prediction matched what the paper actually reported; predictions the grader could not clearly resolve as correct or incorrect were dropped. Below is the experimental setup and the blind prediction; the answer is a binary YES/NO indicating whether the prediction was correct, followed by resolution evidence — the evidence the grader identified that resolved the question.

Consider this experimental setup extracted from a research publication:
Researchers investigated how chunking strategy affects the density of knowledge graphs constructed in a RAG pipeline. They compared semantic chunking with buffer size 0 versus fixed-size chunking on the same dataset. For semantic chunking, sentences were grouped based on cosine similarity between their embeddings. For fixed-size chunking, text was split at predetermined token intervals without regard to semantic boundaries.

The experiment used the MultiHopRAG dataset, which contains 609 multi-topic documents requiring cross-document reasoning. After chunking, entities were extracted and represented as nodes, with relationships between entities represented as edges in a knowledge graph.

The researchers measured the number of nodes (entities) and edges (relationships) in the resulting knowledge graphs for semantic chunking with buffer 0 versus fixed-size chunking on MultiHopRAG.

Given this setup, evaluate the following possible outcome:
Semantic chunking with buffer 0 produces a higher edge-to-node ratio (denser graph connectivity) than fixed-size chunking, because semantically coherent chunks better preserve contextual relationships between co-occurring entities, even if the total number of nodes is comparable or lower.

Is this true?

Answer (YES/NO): YES